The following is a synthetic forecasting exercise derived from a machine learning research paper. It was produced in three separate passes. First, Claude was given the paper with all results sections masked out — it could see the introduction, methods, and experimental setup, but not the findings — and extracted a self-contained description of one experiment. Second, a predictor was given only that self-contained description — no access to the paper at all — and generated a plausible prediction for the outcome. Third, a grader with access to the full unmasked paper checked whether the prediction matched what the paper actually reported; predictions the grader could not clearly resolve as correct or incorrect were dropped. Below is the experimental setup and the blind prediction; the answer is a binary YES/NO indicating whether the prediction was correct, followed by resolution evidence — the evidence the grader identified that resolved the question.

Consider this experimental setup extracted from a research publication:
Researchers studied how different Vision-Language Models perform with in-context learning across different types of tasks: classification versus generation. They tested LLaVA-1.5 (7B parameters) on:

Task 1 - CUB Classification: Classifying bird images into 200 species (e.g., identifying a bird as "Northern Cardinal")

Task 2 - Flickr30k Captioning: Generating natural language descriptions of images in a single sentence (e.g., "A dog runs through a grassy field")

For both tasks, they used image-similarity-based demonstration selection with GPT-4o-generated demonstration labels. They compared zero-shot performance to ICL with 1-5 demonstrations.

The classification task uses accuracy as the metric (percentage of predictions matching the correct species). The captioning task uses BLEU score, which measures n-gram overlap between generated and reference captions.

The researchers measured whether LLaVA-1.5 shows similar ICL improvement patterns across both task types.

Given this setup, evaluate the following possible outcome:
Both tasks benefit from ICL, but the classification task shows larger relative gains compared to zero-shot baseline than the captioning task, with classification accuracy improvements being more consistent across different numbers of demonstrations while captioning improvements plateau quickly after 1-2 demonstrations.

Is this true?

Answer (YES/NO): NO